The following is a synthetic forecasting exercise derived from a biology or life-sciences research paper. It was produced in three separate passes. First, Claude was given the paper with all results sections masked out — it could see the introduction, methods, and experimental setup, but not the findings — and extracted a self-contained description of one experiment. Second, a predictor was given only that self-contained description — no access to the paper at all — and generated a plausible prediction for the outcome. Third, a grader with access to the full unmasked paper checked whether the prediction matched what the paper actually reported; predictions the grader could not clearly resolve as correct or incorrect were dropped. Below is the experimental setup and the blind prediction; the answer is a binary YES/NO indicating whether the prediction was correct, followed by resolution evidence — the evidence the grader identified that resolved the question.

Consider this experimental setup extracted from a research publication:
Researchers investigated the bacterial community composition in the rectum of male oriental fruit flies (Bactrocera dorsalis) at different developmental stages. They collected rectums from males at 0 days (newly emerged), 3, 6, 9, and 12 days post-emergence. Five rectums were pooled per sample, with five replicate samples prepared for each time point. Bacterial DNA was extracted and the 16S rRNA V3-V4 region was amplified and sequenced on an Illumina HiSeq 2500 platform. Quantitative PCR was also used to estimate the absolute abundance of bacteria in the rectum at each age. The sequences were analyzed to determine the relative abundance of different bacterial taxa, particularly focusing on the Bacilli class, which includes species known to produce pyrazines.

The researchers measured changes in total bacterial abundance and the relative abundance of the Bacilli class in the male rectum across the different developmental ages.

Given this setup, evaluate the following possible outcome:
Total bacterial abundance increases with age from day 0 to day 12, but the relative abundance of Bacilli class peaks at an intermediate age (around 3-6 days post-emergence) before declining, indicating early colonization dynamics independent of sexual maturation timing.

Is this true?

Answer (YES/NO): NO